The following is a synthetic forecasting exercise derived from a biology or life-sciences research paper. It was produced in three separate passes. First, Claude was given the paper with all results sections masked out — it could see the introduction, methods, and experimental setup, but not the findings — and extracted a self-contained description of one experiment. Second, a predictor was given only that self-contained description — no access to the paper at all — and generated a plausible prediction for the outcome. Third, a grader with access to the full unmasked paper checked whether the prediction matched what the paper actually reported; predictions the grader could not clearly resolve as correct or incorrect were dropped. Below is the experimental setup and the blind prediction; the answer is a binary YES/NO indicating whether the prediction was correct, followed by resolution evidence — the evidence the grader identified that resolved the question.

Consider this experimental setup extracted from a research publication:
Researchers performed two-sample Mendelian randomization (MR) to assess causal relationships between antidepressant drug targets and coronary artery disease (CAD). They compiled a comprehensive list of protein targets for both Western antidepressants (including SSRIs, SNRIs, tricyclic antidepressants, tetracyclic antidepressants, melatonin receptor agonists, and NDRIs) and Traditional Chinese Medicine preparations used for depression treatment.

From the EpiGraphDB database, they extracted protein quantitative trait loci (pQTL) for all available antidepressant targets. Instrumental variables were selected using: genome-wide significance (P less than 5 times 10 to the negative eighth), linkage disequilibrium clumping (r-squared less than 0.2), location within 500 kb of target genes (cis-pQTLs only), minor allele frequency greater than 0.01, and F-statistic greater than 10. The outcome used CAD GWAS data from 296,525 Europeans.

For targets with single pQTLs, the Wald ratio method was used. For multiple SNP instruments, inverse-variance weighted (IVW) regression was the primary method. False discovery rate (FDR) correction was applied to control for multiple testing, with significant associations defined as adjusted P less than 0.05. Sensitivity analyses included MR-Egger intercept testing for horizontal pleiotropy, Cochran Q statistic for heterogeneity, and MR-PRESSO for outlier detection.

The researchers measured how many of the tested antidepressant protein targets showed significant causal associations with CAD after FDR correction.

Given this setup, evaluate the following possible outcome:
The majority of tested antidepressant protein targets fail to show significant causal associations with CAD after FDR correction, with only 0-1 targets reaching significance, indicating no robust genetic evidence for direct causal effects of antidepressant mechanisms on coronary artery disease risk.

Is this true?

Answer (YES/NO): NO